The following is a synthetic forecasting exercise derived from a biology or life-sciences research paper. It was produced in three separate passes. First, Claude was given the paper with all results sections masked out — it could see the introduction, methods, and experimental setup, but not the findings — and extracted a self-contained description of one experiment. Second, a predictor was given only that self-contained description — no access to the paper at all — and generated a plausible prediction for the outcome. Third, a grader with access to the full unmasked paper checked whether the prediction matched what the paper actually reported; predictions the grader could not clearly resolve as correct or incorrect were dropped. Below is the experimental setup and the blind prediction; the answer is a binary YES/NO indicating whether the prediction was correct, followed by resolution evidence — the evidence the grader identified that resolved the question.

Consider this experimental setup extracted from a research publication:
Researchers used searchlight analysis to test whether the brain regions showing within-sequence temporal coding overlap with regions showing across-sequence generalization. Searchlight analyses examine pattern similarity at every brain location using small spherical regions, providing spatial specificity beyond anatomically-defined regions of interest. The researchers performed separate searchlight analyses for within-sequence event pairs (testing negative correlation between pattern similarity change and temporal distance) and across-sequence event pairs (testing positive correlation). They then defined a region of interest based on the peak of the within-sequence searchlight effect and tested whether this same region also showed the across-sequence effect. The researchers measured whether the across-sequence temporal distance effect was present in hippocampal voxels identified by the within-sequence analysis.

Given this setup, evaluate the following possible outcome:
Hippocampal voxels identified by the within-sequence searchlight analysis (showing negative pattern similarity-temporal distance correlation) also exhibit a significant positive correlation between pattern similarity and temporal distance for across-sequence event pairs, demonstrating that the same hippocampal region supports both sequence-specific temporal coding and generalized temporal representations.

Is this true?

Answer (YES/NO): NO